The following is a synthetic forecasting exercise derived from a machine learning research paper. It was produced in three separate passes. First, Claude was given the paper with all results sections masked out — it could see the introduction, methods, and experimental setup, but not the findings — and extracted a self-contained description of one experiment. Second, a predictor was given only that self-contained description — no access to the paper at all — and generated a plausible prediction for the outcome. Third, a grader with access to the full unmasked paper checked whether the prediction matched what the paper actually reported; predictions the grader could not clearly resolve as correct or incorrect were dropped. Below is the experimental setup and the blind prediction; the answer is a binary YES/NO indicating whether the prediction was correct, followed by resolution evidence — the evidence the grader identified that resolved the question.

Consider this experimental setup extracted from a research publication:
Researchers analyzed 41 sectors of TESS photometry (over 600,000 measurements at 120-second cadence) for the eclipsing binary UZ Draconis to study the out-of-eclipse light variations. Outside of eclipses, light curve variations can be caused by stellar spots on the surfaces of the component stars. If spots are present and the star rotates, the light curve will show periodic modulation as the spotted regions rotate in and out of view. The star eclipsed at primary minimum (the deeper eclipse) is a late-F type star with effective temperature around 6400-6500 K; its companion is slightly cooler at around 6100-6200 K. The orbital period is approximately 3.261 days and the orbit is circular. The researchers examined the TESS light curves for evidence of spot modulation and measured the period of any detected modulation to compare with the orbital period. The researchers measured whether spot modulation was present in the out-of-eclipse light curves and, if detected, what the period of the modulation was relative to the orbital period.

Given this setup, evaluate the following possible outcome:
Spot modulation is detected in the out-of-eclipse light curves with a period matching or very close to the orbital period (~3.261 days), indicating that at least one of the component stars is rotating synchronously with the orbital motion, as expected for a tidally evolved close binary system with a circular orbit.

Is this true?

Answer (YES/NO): YES